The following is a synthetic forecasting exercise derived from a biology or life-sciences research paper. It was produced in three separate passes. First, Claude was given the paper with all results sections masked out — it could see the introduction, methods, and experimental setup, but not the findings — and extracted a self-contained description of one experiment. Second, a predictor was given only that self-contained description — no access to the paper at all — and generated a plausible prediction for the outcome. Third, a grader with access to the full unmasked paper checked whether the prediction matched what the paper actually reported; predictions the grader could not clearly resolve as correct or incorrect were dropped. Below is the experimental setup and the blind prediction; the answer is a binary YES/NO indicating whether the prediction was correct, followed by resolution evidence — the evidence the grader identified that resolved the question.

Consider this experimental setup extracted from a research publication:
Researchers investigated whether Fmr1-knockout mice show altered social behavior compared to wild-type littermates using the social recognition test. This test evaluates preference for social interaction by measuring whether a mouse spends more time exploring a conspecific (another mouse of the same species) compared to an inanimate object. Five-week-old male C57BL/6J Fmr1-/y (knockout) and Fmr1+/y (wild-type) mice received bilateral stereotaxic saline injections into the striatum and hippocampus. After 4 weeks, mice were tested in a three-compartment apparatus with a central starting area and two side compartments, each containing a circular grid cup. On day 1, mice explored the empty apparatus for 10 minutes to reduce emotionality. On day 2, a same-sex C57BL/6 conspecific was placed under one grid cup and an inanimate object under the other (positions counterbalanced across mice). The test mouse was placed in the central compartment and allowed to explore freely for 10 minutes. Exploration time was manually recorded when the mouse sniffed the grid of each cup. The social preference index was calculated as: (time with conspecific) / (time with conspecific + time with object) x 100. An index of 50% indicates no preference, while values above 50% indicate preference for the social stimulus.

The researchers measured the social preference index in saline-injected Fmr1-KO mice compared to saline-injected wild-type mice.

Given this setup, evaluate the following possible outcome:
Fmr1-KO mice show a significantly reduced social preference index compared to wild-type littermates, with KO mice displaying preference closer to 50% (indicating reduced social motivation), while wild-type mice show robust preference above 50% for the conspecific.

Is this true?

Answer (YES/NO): NO